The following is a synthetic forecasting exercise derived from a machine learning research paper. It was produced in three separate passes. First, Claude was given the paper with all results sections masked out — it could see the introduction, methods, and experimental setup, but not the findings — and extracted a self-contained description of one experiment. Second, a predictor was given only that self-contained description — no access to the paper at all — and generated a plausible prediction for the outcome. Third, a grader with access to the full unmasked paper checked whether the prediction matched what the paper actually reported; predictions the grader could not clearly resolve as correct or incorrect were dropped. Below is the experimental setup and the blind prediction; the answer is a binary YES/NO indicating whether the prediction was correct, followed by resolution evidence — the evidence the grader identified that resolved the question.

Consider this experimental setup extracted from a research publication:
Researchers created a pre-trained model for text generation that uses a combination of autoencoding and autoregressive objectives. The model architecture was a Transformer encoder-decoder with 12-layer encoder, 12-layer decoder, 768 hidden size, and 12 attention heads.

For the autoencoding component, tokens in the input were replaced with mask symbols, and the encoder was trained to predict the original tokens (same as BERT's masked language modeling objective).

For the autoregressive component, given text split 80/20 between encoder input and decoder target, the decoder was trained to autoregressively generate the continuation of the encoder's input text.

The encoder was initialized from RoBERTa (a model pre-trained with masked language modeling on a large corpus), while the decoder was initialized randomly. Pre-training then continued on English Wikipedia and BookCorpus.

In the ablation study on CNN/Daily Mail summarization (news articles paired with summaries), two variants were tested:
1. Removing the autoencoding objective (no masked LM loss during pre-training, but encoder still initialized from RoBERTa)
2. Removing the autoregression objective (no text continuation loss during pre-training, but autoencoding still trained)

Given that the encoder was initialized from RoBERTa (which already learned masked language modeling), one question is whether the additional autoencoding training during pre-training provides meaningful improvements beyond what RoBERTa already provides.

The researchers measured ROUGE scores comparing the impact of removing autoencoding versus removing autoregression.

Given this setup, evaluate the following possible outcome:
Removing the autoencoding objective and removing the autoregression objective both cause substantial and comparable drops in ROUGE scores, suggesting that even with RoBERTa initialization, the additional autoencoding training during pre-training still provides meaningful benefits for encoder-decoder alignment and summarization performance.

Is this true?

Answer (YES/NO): YES